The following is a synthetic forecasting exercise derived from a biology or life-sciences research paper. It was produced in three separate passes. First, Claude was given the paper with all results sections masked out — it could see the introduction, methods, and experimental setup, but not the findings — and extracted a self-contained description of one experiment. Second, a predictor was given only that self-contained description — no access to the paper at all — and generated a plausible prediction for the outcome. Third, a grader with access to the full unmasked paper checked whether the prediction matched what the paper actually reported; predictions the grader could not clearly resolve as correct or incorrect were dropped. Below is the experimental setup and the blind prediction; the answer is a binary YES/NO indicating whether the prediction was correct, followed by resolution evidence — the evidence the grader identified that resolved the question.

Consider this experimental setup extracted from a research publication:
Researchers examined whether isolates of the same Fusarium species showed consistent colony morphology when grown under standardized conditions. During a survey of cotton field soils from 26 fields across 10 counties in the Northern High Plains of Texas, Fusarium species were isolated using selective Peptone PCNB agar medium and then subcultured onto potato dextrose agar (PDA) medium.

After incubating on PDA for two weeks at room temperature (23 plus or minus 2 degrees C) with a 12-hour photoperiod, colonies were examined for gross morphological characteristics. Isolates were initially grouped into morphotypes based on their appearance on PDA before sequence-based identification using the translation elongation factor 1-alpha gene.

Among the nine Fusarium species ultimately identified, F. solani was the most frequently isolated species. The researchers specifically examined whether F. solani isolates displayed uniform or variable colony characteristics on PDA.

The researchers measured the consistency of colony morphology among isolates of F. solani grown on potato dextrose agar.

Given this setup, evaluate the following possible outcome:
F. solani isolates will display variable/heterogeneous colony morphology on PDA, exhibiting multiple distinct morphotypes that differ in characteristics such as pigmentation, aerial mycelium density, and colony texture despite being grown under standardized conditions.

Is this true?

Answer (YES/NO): YES